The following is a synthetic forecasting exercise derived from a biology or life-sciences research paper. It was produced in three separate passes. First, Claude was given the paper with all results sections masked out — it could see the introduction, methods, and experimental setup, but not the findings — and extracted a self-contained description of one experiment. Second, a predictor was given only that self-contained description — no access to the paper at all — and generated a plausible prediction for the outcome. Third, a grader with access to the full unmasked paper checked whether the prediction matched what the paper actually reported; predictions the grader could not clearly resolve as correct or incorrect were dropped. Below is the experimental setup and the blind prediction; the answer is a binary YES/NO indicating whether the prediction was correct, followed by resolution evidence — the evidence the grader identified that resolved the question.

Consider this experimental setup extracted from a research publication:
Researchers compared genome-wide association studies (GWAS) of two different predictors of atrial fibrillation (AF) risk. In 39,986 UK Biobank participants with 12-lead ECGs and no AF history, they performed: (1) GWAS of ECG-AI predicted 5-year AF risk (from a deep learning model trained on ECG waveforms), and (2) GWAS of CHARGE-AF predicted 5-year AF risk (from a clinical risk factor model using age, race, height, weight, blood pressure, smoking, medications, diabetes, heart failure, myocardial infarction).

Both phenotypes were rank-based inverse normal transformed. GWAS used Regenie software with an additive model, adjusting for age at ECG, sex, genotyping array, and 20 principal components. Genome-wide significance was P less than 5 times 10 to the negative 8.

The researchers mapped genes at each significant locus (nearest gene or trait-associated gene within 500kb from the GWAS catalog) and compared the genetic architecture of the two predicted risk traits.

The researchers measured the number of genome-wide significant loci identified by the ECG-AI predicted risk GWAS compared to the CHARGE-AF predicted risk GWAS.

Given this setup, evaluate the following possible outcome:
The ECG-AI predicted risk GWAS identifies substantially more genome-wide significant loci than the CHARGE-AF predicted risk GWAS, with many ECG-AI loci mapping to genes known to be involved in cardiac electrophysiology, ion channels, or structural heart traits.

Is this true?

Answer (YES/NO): NO